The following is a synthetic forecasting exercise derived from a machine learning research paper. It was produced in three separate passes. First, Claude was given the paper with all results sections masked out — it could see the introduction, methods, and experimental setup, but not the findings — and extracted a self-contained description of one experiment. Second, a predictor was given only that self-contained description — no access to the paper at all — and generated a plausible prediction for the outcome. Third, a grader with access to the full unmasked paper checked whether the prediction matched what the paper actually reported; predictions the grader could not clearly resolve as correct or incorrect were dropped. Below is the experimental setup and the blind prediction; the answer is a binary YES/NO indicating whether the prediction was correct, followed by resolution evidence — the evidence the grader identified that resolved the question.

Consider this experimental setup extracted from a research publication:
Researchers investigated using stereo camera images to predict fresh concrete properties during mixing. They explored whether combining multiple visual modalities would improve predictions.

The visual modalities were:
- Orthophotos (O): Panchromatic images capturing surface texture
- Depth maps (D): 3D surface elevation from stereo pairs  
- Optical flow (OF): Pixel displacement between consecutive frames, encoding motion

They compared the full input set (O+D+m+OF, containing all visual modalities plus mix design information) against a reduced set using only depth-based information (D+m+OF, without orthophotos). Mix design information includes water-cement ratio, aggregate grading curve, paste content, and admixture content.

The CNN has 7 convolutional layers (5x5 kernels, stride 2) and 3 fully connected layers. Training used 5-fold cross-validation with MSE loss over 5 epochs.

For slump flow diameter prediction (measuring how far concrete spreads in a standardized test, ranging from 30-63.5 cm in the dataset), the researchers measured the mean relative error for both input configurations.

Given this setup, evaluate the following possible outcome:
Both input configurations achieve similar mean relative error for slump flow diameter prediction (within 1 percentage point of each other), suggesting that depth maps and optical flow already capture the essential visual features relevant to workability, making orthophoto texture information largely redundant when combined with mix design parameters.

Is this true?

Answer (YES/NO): YES